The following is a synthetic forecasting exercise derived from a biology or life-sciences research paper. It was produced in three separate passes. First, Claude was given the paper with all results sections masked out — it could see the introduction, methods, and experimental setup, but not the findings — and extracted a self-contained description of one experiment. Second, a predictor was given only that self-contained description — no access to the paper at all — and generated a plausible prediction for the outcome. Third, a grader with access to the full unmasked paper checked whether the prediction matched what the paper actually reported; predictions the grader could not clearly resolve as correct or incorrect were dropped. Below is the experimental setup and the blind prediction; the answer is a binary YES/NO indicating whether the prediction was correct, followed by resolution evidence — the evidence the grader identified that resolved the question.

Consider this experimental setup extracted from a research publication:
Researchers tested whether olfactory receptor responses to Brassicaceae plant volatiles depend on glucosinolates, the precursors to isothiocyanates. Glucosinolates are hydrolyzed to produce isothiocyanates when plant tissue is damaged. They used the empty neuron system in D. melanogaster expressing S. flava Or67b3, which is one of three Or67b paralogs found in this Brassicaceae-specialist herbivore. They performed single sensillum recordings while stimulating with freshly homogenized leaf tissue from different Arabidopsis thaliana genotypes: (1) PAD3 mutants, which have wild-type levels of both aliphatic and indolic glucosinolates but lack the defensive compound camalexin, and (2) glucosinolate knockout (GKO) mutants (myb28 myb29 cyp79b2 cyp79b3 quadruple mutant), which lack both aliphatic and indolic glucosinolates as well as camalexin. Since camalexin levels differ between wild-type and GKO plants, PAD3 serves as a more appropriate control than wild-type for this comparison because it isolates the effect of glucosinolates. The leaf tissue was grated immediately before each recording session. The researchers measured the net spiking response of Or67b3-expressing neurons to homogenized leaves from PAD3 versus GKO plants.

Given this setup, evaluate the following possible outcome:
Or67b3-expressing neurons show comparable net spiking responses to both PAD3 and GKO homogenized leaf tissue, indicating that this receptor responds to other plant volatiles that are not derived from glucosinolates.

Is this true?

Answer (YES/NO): NO